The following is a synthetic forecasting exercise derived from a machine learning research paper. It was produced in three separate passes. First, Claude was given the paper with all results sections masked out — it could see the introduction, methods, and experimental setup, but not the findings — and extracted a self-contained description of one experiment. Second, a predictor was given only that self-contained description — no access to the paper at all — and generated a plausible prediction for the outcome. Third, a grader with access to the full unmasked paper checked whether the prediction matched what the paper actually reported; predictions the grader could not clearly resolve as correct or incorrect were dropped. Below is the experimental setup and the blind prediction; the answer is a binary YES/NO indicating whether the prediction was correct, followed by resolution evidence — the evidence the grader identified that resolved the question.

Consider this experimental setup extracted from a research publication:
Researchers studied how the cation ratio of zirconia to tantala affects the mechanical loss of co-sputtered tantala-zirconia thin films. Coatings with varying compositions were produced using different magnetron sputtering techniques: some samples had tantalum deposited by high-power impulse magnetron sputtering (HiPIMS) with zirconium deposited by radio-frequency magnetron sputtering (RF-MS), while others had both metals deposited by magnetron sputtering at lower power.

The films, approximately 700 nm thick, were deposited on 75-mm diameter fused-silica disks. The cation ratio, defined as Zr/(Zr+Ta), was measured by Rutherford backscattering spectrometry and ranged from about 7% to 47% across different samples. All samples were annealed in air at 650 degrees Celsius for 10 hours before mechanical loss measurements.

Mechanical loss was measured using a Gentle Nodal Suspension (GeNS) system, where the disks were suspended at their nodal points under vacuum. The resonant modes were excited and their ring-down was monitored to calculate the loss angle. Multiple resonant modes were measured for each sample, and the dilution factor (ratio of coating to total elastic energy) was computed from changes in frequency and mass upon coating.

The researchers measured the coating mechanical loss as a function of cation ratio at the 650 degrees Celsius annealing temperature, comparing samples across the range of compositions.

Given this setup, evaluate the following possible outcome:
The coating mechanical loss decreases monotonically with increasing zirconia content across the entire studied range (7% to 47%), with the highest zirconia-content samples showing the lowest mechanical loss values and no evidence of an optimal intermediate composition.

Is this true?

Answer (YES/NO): NO